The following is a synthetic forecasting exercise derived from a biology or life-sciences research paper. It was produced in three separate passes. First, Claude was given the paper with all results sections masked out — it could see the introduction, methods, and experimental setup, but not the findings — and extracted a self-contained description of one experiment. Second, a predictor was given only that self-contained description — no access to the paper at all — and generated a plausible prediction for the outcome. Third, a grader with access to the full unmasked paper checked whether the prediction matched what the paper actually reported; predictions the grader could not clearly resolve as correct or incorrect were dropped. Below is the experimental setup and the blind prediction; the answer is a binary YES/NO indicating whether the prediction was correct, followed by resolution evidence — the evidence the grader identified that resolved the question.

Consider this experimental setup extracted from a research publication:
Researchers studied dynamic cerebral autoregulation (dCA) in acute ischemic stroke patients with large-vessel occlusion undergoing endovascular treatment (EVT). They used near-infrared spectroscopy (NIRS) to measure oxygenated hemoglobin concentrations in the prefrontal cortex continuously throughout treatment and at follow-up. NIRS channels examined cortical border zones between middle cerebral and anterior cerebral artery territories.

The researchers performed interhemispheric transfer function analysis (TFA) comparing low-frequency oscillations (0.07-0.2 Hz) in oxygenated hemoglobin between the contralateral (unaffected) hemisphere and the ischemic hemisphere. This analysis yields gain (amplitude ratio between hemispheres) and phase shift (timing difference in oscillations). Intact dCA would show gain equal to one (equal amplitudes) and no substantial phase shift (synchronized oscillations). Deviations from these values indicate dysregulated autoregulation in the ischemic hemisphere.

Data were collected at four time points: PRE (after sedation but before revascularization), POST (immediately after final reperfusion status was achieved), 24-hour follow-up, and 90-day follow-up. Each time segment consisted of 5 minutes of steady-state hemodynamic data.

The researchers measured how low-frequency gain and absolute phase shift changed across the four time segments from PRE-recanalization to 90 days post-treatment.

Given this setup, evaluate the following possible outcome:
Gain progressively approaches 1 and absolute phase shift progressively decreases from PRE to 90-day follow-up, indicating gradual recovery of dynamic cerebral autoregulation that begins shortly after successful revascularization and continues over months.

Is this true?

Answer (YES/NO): NO